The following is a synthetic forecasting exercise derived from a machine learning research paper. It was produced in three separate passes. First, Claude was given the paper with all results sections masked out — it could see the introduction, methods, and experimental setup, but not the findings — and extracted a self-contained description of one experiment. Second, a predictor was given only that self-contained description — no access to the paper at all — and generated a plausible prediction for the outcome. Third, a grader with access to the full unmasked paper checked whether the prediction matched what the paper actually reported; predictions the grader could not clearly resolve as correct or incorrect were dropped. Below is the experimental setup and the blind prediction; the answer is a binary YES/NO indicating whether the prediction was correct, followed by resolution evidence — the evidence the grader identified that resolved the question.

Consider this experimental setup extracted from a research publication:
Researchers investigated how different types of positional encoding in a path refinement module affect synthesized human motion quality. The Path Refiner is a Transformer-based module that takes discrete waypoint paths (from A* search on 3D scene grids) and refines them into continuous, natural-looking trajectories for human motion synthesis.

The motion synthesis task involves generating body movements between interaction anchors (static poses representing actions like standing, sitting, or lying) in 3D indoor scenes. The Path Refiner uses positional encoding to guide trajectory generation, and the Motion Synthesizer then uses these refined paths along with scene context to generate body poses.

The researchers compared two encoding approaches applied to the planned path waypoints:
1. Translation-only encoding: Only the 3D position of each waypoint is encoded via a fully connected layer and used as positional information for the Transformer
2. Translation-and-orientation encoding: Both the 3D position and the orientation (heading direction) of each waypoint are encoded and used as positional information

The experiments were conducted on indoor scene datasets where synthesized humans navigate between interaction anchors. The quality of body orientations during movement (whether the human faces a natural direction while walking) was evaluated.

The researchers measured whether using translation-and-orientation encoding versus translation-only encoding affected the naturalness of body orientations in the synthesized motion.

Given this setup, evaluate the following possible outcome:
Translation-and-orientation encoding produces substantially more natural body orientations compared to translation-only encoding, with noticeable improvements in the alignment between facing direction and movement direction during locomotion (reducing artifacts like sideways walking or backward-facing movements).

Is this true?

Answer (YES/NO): YES